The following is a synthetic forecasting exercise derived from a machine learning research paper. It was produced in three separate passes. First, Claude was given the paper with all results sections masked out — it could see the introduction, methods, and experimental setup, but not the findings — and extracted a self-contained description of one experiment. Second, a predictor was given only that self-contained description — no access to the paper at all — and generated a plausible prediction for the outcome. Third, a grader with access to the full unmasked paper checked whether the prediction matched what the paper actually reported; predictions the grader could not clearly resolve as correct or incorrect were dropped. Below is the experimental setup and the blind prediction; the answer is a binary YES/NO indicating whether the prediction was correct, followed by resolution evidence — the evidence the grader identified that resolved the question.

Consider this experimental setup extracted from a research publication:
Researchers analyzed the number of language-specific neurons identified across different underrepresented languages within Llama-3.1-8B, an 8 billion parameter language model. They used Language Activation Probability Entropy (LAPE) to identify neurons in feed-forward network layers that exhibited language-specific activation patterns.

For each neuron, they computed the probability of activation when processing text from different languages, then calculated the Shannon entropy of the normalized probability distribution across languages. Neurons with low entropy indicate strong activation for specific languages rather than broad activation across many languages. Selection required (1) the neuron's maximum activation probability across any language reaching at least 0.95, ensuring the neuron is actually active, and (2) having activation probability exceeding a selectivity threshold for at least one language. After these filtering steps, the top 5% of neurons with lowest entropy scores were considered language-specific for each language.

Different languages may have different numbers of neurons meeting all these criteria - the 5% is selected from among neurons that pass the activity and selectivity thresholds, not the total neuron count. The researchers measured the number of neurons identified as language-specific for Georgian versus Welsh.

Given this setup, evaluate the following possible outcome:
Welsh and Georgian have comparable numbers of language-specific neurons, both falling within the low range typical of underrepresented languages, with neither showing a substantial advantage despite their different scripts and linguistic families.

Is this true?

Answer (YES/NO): NO